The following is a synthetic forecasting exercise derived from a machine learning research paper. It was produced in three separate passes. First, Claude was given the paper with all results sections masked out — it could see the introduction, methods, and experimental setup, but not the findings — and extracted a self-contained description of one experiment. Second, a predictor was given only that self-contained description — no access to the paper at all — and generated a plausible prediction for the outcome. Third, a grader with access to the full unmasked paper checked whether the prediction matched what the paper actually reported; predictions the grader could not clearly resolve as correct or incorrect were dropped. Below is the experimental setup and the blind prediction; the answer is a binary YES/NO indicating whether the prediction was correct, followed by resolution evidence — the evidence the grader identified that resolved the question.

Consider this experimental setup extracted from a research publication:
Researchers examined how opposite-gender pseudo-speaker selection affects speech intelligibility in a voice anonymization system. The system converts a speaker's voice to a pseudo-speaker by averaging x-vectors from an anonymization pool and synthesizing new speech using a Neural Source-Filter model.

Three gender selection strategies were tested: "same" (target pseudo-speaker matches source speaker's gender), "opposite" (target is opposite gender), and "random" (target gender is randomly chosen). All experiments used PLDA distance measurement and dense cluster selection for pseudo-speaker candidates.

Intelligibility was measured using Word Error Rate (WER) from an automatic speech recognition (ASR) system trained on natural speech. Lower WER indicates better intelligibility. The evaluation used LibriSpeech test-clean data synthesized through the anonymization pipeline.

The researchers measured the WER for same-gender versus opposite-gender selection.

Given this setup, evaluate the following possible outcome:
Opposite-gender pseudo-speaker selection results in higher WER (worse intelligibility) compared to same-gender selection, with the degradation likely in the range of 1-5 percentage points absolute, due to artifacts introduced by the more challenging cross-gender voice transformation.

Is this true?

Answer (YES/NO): NO